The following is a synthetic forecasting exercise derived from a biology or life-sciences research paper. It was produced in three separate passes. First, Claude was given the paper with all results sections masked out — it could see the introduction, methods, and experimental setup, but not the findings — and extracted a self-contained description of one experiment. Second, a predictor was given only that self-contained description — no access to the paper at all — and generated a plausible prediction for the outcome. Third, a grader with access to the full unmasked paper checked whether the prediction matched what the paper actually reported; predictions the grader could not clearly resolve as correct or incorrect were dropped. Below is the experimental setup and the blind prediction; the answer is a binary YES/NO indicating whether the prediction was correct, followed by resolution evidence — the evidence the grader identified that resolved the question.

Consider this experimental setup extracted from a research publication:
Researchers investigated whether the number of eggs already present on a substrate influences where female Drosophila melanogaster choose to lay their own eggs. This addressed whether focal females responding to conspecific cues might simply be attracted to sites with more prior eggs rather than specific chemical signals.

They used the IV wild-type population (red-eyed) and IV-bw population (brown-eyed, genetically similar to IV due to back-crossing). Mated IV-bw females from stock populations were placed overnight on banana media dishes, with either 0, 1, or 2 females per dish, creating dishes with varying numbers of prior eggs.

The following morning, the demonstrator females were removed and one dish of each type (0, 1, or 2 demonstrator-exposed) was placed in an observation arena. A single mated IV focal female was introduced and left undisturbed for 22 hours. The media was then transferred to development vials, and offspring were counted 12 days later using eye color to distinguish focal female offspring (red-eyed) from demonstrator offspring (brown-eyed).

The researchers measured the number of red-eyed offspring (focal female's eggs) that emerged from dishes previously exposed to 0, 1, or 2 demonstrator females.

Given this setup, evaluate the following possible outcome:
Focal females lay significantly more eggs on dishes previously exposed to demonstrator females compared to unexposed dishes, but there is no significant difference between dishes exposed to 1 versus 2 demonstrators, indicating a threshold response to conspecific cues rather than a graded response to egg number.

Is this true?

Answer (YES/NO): NO